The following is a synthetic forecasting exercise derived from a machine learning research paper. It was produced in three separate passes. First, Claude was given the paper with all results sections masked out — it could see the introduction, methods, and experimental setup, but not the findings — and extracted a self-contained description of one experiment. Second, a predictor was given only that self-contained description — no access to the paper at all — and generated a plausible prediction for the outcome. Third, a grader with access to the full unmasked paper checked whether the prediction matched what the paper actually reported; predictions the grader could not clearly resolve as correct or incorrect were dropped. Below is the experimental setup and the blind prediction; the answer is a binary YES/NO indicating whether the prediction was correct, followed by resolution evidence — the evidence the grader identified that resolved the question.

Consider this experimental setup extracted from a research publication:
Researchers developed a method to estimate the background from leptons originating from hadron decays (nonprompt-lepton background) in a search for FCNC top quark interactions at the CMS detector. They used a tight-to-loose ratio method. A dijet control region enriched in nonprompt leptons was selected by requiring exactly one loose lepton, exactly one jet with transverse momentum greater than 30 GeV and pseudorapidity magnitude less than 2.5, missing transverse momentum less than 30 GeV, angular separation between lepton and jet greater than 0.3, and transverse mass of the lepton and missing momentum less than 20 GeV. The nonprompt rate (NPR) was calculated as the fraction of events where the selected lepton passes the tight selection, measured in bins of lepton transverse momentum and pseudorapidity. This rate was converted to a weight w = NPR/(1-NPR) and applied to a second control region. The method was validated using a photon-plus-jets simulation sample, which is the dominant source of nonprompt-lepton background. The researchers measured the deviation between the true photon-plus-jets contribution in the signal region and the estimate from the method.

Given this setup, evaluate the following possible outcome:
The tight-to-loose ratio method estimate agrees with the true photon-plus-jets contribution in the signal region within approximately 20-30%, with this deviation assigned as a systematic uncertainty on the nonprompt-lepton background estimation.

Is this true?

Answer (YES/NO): YES